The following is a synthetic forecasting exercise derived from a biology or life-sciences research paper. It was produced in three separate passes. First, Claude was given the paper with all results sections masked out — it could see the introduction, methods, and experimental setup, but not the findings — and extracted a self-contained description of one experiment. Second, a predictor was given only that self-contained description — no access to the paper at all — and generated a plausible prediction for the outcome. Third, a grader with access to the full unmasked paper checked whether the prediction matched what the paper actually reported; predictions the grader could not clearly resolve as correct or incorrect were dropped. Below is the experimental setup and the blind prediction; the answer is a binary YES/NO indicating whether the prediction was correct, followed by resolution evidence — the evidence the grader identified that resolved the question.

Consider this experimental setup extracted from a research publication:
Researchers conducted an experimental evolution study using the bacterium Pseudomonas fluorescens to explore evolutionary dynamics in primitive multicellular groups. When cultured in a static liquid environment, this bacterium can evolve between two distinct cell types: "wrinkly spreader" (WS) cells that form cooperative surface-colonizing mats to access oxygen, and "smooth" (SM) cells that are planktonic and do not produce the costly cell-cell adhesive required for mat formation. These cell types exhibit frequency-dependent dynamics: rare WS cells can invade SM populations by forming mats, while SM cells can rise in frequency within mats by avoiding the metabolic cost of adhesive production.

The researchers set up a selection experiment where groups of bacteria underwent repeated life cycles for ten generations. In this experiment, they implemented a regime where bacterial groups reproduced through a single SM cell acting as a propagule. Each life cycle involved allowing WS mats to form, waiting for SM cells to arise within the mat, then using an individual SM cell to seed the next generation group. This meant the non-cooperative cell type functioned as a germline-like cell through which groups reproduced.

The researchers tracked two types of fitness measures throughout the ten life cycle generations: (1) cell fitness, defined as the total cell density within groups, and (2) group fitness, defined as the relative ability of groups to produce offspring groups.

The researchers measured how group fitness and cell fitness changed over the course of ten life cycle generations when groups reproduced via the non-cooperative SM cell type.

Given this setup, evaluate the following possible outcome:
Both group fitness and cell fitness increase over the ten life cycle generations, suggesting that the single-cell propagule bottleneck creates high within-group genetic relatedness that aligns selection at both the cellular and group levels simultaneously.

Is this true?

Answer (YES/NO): NO